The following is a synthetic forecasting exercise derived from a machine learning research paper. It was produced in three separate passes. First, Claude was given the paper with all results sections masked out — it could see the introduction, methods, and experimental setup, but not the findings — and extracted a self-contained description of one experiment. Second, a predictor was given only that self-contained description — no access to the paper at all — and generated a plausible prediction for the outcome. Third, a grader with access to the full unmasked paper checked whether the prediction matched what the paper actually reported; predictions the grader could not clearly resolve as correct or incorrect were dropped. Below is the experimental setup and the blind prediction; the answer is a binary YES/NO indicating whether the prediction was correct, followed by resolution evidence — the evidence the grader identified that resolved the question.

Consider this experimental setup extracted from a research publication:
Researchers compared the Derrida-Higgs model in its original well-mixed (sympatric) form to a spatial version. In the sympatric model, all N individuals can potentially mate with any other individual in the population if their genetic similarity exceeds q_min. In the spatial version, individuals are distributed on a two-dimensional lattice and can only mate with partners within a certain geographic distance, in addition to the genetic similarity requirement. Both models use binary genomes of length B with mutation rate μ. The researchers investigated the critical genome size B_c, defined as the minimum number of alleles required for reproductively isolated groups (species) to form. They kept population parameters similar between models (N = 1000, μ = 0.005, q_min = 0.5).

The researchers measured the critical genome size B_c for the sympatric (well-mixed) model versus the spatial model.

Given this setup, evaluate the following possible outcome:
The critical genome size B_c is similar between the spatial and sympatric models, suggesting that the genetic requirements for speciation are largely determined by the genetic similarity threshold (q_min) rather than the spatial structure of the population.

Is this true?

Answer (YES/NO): NO